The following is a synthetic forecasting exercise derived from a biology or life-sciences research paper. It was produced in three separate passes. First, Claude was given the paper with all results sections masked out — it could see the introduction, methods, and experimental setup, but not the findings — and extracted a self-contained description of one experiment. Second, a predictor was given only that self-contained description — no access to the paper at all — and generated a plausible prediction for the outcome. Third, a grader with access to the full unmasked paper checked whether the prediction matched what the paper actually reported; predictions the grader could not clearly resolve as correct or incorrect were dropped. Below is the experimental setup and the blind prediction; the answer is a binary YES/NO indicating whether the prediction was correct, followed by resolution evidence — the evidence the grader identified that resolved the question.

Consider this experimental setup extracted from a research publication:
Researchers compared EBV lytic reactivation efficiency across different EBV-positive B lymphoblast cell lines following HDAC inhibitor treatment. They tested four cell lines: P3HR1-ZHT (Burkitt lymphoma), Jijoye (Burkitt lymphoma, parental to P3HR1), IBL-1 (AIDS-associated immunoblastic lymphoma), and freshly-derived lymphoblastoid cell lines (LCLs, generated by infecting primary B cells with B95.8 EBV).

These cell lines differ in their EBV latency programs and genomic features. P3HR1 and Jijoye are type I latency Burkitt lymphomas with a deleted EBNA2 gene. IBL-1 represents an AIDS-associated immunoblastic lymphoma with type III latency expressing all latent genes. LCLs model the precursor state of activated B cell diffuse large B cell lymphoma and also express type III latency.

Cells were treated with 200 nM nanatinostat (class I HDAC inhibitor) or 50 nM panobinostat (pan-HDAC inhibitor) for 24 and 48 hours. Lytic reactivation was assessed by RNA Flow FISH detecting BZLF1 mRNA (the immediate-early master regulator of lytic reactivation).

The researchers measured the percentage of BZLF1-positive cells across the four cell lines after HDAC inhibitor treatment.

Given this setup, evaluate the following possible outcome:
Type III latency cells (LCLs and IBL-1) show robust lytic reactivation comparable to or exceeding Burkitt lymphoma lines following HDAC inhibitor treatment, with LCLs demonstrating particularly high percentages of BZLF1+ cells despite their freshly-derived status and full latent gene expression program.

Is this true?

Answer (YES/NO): NO